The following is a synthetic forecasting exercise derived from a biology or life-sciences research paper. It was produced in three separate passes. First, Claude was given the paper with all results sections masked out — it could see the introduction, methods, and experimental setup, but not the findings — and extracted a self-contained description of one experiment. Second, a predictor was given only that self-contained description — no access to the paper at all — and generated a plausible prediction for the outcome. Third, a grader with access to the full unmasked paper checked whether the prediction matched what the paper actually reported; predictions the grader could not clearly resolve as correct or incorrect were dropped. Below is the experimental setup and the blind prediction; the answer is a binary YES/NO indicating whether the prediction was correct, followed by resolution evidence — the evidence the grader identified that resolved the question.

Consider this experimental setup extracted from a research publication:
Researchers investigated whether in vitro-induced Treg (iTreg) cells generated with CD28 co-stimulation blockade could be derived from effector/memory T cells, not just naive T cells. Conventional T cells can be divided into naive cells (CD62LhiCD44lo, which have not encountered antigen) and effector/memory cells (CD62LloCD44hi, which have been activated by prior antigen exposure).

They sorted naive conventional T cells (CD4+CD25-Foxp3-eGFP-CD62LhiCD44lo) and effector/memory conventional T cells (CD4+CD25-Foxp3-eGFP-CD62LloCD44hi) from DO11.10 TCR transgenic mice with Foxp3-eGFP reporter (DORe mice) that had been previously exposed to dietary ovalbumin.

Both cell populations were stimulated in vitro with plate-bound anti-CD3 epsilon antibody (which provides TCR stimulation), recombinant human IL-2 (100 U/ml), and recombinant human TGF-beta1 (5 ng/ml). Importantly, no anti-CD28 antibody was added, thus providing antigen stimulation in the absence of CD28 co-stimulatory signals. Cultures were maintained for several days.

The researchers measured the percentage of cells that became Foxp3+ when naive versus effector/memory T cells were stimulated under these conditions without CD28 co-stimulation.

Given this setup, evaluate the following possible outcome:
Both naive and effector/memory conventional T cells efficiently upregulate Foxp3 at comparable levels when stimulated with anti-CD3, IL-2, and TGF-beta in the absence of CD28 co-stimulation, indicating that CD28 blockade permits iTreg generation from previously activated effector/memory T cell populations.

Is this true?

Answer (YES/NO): NO